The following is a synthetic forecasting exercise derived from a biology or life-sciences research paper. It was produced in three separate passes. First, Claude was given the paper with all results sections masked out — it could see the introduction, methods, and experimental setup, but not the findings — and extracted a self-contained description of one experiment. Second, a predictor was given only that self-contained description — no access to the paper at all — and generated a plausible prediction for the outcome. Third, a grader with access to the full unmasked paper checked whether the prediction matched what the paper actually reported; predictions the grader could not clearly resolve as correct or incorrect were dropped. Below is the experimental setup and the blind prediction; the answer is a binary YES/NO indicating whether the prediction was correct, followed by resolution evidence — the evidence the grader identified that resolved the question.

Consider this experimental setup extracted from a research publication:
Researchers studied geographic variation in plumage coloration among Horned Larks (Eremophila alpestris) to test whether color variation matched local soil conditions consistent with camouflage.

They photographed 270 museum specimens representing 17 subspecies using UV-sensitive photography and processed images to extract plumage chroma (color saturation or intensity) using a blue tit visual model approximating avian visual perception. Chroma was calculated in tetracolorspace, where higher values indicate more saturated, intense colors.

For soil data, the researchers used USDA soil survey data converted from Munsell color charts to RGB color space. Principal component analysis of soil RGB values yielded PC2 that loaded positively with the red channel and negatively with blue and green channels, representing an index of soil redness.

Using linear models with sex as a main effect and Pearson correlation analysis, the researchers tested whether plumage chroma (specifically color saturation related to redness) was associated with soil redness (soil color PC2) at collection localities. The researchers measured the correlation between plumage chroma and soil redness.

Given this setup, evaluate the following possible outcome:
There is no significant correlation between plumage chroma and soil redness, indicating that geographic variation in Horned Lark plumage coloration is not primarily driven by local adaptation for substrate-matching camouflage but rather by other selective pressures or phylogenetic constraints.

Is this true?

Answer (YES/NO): NO